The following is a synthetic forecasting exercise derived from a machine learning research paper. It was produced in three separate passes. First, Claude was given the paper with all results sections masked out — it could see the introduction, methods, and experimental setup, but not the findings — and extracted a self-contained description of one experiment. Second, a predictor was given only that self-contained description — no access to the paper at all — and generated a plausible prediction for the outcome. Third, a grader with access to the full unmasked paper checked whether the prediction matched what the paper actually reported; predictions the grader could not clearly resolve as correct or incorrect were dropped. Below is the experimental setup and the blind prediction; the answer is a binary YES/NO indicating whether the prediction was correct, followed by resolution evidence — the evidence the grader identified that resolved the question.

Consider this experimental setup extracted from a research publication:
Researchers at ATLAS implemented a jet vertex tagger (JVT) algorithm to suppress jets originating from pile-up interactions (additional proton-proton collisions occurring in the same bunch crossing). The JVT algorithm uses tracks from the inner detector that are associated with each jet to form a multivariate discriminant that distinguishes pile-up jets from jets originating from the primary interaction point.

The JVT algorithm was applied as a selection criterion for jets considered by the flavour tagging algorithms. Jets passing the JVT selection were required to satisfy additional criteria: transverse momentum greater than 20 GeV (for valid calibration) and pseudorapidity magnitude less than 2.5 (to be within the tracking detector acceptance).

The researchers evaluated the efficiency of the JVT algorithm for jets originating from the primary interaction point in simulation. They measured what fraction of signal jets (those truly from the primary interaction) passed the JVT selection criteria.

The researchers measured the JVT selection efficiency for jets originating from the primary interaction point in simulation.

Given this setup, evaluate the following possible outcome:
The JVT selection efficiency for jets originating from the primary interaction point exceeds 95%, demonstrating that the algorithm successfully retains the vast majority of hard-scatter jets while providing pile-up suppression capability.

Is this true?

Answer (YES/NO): NO